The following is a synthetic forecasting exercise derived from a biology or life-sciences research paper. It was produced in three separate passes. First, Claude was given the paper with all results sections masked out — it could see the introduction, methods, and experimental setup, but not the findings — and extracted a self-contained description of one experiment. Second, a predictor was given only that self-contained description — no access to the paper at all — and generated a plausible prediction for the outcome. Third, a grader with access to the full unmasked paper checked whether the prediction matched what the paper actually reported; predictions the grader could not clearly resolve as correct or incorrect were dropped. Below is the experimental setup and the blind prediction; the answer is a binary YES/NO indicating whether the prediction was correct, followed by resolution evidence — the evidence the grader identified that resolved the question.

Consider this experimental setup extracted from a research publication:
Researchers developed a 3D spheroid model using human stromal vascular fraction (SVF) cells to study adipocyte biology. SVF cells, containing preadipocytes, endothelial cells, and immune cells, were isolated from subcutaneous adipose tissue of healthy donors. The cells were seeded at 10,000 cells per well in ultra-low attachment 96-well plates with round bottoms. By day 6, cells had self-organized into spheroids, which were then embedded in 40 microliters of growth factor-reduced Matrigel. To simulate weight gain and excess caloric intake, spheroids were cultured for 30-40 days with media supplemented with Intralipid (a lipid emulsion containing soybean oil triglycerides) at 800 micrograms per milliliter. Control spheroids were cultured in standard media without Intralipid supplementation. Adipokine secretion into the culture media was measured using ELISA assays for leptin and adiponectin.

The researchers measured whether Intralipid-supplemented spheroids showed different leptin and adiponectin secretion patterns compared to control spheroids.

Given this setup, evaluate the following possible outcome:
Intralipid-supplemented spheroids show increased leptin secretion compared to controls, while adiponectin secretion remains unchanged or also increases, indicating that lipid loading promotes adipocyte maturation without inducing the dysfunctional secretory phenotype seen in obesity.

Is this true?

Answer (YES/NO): NO